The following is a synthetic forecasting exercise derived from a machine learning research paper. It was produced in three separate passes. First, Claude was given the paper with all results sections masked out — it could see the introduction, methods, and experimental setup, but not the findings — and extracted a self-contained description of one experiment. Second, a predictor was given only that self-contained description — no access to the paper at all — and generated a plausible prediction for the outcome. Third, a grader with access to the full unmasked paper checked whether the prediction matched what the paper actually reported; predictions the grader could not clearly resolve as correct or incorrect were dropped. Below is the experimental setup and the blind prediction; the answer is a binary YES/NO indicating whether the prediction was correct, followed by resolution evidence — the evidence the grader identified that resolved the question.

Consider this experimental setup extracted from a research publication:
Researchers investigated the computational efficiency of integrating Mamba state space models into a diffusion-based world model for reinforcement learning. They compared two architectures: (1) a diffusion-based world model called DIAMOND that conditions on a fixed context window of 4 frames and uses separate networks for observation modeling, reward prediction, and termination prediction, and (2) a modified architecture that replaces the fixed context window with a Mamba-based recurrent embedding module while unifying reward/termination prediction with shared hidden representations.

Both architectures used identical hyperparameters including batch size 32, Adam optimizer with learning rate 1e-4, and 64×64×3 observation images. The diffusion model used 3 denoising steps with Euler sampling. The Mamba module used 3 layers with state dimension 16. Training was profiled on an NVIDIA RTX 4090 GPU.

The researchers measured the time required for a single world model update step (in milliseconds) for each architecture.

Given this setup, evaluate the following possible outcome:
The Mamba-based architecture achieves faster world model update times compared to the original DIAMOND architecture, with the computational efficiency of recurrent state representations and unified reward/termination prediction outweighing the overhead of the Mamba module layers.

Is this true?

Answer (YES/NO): YES